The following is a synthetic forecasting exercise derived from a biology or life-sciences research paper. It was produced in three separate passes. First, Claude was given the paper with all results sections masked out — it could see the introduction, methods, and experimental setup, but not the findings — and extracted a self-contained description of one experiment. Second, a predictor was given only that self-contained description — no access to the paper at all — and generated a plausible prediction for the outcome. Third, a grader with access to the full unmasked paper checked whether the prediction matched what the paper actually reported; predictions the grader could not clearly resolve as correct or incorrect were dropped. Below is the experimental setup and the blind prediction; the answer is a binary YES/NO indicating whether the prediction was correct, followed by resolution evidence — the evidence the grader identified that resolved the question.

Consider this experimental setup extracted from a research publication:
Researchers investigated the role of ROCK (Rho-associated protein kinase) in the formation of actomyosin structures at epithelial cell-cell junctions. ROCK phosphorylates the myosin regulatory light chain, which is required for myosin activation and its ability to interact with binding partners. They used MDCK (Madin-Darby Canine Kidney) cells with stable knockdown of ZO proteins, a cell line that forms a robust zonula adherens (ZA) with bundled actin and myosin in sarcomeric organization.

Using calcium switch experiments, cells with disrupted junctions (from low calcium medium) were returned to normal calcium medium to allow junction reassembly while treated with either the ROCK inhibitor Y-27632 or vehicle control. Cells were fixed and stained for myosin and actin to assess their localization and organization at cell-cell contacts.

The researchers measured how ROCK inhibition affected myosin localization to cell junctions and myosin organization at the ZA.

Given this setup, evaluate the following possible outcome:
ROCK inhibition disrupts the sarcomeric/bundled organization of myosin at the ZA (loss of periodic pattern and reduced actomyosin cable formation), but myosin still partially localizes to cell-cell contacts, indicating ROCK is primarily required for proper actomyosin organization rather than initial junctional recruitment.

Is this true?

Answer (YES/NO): YES